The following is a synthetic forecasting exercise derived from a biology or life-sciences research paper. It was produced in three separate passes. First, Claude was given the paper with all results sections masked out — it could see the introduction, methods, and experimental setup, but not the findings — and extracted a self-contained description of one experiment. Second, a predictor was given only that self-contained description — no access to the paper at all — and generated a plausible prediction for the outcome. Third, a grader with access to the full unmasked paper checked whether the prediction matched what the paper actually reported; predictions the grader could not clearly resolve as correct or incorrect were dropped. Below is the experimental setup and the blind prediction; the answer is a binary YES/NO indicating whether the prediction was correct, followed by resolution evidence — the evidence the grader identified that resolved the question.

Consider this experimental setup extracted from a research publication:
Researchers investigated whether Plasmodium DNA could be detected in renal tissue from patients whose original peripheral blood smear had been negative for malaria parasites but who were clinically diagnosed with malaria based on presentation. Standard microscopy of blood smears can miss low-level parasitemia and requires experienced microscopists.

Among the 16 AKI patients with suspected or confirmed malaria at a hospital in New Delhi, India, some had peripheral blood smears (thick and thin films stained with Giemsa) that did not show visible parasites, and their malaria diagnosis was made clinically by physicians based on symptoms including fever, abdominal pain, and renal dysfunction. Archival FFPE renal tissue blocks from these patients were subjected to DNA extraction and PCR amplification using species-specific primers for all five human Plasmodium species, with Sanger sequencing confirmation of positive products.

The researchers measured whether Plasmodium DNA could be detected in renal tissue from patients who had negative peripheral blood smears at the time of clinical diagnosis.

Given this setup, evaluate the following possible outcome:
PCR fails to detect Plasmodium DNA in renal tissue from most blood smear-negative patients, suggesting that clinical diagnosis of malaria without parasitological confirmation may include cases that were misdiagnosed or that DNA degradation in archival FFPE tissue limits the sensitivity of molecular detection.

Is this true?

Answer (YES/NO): NO